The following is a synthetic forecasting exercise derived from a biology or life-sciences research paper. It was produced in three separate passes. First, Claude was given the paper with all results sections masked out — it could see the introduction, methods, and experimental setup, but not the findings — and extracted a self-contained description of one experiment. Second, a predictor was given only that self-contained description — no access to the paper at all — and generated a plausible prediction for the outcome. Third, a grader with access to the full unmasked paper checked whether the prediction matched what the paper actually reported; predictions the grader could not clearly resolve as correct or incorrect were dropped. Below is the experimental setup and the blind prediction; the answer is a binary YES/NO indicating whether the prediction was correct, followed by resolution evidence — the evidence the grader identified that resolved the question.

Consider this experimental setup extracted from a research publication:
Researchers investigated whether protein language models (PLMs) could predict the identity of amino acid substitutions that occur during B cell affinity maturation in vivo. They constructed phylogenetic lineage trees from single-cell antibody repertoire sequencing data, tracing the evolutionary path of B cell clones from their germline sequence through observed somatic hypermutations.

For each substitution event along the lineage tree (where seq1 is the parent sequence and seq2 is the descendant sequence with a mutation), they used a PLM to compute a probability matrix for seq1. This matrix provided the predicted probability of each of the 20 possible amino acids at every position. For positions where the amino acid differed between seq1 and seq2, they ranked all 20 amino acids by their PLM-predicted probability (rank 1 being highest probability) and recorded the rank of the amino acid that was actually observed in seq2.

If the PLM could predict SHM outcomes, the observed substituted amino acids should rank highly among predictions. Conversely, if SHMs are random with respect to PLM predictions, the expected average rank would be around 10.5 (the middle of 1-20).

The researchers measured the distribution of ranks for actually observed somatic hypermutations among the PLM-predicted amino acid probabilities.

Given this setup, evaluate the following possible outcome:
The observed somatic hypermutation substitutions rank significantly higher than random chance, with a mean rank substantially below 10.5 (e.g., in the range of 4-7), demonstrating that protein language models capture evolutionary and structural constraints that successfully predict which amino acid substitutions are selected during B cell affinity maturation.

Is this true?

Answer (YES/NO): YES